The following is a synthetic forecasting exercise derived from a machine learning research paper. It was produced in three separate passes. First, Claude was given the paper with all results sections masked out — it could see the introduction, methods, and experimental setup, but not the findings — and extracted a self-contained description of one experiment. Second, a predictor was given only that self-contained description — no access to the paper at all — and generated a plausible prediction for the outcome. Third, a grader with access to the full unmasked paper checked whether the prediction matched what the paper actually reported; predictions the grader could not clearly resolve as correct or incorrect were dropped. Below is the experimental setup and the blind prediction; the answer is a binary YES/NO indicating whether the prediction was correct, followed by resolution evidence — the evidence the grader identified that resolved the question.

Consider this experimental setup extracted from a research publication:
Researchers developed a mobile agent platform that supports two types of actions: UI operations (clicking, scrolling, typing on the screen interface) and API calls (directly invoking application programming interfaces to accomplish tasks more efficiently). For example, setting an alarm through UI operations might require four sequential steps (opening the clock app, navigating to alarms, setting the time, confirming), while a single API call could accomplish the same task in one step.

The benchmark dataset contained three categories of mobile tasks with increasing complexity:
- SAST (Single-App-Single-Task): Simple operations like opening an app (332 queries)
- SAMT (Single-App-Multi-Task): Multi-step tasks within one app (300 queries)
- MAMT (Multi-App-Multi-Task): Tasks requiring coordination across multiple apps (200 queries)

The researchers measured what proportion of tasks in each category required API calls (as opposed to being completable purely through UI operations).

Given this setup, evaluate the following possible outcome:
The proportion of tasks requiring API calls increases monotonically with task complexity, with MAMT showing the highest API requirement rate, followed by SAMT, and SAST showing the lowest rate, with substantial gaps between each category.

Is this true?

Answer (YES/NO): NO